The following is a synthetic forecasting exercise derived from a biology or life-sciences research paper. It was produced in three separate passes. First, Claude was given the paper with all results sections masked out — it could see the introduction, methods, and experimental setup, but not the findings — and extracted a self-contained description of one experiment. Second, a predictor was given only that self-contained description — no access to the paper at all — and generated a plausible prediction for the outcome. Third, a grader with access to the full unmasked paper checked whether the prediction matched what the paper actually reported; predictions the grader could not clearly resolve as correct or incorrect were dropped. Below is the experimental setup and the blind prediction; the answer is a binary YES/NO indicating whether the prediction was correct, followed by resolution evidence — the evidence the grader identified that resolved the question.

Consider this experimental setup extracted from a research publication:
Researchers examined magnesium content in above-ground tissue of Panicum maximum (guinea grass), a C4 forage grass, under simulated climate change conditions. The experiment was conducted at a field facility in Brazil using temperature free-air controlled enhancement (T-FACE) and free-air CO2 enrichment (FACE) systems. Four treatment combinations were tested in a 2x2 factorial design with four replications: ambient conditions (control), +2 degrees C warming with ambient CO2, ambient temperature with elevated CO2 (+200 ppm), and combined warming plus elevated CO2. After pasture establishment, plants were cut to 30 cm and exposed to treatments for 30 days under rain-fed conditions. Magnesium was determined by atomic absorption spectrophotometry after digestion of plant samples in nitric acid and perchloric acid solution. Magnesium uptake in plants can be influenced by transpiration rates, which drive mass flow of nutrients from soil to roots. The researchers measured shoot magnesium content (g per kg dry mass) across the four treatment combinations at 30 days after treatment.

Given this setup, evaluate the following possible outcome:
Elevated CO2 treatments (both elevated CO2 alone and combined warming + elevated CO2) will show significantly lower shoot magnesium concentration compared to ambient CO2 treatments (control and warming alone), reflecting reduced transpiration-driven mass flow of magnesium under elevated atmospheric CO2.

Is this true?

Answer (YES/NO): NO